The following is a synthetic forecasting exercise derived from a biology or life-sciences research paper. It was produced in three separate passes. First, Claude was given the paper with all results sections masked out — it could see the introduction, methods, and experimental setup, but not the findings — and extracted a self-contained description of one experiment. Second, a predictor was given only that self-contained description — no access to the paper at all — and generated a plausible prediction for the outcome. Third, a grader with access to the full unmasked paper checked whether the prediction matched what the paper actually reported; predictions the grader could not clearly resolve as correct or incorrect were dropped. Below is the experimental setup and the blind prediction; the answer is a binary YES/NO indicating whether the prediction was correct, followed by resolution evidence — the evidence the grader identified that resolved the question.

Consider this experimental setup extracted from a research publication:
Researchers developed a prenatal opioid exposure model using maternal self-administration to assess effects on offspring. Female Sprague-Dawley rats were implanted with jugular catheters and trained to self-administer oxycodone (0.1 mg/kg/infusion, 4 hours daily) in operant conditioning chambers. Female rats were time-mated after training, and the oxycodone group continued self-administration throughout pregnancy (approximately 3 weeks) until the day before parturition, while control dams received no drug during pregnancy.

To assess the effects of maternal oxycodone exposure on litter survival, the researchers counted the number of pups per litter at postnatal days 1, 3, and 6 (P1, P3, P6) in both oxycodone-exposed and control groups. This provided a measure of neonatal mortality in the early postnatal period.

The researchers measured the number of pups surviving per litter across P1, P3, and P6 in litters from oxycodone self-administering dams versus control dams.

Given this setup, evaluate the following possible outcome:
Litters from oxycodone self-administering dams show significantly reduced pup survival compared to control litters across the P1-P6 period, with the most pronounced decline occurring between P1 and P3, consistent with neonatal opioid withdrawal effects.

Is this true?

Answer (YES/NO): NO